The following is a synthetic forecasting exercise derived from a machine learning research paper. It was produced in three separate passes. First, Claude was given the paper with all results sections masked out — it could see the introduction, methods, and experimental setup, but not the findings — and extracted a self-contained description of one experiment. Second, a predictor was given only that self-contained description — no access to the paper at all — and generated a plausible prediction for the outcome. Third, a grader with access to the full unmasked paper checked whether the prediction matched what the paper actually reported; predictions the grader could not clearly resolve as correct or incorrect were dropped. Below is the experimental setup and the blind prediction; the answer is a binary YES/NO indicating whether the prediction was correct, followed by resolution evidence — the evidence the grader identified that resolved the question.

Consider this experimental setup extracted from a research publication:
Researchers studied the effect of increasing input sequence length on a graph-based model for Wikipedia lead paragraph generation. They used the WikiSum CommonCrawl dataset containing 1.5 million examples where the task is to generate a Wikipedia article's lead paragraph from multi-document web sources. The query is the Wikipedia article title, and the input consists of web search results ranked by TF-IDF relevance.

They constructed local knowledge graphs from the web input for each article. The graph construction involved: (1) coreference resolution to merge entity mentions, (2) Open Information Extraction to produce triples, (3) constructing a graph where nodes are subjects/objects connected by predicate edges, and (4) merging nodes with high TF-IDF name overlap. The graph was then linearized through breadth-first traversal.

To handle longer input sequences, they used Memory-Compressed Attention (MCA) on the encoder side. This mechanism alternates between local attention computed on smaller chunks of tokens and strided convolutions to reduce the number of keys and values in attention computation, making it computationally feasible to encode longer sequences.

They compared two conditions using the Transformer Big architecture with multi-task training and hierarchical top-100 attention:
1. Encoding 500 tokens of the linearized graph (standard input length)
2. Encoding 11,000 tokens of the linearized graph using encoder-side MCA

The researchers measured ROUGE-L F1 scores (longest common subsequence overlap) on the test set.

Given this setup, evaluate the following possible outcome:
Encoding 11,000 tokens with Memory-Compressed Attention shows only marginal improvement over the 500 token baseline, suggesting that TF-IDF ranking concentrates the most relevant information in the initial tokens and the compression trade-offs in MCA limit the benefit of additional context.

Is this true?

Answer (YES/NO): NO